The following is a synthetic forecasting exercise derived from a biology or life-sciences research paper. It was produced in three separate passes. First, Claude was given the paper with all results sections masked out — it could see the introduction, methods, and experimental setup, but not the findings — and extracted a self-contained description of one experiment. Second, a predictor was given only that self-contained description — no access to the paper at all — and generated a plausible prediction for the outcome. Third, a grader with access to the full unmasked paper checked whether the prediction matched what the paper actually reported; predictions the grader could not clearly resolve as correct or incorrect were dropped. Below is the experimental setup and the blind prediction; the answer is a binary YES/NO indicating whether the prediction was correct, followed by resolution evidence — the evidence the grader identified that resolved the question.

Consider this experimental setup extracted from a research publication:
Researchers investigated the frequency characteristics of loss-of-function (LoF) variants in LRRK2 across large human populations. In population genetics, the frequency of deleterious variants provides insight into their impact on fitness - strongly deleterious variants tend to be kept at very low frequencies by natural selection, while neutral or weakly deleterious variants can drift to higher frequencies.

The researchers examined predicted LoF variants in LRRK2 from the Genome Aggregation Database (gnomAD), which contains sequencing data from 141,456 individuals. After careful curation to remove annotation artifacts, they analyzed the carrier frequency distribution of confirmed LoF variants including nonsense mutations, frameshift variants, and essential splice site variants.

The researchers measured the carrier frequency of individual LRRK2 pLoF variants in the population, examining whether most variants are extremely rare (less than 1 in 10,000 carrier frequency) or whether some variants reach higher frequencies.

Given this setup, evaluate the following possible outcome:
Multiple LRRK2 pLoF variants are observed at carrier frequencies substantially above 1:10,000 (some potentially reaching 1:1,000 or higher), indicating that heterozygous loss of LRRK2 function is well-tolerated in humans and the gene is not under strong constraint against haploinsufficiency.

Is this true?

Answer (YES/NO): YES